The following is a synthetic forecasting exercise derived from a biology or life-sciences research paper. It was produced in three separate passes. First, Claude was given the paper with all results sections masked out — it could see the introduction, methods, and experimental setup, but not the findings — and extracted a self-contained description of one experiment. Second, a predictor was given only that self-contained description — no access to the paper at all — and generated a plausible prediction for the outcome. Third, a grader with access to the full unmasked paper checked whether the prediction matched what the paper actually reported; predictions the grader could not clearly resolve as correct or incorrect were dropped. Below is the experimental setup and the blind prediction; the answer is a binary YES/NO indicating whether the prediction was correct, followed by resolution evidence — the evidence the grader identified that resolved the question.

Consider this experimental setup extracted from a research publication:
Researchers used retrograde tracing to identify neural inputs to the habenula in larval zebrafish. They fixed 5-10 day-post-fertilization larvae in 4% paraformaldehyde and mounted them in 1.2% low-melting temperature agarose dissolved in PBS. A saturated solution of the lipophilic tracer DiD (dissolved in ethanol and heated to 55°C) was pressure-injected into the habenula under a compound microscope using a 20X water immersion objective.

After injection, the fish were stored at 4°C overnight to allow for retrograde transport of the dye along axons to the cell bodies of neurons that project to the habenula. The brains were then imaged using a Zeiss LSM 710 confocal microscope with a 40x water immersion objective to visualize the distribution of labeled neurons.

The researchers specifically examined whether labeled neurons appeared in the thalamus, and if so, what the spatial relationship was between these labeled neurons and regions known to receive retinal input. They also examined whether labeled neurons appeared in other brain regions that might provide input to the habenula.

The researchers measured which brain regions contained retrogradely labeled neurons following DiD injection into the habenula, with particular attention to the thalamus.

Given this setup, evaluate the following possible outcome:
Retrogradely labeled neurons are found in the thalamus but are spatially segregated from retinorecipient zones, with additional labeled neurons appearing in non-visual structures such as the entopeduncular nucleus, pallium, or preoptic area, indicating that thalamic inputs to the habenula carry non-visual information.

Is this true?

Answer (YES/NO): NO